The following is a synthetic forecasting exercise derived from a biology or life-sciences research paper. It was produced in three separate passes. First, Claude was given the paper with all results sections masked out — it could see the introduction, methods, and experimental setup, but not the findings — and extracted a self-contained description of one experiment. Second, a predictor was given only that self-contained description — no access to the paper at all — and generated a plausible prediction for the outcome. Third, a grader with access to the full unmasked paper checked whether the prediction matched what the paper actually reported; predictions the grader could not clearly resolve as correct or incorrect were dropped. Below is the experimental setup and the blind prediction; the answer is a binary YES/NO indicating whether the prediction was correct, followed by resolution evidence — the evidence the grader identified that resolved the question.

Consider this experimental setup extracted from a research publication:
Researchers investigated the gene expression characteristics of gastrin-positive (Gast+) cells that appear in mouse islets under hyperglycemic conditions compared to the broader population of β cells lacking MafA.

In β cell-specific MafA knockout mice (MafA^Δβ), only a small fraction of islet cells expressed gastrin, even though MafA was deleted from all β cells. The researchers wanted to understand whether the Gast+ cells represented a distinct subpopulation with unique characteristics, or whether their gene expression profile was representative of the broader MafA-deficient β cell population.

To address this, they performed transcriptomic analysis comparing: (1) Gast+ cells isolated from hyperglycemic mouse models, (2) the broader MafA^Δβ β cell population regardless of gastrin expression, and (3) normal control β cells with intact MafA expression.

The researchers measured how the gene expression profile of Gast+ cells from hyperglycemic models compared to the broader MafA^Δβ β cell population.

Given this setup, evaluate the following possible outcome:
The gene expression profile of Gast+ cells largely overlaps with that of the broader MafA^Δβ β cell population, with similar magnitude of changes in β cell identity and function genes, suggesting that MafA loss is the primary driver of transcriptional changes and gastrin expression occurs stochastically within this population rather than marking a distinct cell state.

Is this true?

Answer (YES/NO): YES